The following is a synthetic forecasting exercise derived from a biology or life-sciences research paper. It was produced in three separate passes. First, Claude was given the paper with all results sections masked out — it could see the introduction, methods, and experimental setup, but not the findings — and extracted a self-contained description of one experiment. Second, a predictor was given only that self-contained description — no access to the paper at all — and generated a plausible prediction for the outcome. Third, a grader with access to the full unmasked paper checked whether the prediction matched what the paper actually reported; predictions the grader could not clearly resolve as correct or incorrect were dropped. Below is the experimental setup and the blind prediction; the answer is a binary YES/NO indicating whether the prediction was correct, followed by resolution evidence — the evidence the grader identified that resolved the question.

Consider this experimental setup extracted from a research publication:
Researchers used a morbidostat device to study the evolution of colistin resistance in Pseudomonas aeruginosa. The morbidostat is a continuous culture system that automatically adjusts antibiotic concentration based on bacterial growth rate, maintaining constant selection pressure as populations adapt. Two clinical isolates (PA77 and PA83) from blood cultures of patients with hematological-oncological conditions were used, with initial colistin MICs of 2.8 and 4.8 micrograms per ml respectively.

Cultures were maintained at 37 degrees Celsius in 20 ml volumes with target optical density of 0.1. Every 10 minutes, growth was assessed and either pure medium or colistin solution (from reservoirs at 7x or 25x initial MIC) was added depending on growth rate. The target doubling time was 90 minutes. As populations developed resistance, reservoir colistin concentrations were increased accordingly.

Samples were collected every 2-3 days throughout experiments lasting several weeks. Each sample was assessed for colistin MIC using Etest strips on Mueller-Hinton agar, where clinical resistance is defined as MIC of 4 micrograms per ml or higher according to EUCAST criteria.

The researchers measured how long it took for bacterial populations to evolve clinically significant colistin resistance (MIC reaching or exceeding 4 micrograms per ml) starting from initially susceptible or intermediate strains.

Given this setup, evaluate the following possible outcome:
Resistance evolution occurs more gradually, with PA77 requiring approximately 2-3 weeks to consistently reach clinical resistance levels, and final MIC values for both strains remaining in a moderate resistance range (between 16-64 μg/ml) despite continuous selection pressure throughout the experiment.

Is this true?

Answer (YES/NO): NO